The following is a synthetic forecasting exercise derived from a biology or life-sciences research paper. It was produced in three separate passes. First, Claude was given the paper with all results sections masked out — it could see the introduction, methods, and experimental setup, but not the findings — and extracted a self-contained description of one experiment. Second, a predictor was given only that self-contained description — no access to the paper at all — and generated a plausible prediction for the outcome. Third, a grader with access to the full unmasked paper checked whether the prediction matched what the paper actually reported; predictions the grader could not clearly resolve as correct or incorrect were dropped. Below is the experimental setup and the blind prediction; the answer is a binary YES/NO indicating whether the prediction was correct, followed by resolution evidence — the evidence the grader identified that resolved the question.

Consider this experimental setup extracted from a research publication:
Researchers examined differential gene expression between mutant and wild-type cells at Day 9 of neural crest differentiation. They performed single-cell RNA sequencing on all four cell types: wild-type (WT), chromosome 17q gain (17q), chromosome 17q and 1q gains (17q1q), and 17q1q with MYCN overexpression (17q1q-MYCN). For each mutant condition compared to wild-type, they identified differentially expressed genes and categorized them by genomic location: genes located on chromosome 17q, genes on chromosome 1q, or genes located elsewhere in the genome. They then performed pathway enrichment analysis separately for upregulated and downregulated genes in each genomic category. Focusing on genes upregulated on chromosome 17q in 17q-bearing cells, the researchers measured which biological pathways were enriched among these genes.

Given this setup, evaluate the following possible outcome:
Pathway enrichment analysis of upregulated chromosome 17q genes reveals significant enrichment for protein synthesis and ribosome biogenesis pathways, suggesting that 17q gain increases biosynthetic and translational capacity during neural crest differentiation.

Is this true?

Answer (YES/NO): NO